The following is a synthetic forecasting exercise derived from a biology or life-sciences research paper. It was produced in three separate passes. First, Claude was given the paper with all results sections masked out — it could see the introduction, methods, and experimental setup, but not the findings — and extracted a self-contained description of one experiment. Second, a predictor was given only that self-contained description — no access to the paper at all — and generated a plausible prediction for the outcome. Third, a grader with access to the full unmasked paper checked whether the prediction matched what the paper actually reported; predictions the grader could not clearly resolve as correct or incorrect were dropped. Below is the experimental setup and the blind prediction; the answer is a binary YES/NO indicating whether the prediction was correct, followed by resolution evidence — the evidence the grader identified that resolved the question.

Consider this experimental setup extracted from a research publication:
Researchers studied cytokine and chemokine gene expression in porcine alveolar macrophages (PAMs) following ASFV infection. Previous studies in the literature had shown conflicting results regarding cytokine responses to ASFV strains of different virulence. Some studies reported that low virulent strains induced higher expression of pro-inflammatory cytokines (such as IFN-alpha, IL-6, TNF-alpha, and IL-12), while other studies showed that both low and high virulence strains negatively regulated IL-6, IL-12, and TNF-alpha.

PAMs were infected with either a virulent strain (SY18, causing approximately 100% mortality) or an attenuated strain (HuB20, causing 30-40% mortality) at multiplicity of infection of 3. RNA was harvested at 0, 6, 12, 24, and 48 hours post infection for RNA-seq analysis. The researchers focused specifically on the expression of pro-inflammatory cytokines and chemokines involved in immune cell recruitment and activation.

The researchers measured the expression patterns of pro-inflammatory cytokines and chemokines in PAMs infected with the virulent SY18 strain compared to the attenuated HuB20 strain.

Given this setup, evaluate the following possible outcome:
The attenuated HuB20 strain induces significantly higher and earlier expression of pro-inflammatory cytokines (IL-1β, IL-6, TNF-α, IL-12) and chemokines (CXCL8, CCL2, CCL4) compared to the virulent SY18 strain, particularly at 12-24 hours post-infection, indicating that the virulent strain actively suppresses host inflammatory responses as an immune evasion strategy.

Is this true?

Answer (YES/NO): NO